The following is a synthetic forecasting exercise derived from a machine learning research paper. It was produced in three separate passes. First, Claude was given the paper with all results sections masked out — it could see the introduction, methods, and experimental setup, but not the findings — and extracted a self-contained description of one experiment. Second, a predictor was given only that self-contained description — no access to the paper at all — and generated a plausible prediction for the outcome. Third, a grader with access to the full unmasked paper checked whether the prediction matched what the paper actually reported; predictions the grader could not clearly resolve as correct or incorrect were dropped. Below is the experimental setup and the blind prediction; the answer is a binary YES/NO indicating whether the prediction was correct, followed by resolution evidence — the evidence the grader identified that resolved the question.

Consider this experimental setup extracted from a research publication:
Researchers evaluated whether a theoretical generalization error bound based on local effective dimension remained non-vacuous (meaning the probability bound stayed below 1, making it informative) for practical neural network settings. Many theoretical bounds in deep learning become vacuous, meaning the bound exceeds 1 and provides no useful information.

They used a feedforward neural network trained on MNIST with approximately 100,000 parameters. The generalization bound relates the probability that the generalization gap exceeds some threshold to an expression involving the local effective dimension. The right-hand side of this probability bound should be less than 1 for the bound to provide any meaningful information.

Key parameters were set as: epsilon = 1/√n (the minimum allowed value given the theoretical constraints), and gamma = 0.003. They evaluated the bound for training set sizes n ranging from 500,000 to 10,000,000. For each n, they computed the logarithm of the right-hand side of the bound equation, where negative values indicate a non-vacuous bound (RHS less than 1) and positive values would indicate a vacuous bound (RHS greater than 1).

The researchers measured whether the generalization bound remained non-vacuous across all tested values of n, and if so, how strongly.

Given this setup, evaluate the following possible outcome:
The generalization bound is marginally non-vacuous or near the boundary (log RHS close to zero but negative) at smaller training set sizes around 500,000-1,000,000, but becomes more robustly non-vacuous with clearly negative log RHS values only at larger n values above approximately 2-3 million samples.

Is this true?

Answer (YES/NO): NO